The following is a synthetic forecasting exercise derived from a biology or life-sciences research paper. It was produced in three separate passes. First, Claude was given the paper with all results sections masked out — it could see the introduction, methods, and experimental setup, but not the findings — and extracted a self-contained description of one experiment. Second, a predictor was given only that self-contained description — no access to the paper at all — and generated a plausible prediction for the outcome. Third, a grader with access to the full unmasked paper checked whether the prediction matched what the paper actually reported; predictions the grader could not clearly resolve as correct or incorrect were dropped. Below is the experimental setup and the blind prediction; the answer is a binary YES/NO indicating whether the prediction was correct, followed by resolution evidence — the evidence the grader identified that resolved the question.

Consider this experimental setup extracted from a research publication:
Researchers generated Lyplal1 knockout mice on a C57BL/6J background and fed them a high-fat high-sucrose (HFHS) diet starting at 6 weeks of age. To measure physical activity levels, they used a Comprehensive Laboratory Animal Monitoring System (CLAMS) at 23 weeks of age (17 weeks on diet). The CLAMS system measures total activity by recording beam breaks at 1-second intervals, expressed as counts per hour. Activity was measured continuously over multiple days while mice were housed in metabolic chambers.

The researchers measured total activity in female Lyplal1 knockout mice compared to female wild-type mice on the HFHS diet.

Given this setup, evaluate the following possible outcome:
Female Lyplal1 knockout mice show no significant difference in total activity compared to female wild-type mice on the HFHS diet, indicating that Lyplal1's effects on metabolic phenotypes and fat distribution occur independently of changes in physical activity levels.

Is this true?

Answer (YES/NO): YES